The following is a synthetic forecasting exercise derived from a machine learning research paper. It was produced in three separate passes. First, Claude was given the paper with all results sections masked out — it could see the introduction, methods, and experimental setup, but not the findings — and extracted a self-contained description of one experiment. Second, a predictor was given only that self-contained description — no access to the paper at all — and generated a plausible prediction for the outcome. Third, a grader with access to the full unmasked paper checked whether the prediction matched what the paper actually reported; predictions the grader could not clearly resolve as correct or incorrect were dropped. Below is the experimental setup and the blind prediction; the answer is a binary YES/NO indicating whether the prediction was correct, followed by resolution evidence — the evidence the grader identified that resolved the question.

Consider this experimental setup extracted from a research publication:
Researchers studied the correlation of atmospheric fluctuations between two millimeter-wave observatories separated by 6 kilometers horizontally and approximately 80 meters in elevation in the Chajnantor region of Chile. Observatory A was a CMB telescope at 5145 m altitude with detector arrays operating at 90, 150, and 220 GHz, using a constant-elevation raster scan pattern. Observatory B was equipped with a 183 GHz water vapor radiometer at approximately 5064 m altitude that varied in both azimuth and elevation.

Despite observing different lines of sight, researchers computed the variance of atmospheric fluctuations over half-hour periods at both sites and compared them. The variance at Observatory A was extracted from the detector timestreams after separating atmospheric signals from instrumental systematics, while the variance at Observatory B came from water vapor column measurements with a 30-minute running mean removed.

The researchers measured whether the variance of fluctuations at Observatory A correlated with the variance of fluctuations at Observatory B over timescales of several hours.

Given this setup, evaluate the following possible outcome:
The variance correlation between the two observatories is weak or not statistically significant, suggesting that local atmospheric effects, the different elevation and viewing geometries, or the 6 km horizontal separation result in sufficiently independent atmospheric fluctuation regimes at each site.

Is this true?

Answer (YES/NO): NO